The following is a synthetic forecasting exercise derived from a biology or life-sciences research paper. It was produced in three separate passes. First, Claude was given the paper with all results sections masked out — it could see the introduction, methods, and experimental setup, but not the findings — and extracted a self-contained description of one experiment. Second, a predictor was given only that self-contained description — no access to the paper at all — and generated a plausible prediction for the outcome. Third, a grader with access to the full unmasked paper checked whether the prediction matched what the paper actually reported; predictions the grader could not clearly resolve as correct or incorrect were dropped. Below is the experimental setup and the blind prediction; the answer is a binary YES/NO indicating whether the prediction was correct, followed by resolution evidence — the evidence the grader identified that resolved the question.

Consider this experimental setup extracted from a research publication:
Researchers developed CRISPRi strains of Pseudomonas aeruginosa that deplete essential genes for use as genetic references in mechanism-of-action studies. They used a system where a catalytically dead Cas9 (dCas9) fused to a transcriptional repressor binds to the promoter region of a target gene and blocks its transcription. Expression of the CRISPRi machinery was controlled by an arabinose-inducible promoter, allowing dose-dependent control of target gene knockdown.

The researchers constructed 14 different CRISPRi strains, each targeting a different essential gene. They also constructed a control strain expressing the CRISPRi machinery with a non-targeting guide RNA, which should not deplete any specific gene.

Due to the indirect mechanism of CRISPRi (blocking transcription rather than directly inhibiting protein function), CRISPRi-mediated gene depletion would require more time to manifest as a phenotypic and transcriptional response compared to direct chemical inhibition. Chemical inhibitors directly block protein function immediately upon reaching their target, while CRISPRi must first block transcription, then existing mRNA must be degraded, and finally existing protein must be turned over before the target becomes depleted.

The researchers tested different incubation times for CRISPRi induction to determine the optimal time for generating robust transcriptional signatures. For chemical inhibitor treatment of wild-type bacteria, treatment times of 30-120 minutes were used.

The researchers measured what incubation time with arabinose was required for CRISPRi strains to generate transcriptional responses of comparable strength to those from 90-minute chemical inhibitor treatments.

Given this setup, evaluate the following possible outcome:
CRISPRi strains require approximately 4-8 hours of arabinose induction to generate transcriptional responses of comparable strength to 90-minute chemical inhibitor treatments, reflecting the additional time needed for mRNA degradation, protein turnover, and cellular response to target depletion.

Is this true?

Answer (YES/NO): YES